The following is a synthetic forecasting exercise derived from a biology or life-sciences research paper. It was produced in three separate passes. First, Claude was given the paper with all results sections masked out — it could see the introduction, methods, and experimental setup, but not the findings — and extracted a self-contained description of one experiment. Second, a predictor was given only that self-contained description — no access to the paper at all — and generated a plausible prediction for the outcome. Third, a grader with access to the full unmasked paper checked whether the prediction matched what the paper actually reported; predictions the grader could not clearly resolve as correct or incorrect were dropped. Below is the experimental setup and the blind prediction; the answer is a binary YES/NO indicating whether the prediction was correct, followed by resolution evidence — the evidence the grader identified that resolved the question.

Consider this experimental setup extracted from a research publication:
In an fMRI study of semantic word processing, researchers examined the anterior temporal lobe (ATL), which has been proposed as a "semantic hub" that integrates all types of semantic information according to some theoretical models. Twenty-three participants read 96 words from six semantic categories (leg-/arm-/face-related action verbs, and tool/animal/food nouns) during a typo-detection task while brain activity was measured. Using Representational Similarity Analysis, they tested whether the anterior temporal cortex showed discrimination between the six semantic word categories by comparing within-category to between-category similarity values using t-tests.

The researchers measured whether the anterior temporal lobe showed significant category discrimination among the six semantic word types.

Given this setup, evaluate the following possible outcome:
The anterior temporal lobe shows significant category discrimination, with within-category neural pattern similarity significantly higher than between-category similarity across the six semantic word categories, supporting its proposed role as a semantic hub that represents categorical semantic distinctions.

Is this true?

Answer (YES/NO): NO